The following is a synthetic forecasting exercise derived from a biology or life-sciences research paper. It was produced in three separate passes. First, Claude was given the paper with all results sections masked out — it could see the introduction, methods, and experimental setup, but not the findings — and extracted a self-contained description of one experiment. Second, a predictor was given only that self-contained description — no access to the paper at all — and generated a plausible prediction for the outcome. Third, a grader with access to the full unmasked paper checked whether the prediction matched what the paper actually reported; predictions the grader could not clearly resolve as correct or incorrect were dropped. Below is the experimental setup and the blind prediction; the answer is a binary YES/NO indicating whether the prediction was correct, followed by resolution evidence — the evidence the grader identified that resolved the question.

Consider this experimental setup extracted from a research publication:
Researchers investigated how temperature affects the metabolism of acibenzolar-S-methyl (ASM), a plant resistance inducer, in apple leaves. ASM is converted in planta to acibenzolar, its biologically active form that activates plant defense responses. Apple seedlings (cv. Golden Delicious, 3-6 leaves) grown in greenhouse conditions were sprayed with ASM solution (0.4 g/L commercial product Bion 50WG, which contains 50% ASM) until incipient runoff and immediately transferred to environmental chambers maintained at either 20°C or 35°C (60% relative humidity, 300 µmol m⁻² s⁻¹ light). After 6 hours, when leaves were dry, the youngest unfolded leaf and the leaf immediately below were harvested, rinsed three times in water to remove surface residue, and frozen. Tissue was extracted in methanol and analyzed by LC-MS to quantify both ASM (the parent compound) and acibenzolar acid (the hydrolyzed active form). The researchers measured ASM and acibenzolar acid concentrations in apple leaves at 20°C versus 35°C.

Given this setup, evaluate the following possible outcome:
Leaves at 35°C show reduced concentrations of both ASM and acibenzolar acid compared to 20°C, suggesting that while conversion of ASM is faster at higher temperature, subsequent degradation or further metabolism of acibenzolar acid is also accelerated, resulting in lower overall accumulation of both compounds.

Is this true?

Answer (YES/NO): NO